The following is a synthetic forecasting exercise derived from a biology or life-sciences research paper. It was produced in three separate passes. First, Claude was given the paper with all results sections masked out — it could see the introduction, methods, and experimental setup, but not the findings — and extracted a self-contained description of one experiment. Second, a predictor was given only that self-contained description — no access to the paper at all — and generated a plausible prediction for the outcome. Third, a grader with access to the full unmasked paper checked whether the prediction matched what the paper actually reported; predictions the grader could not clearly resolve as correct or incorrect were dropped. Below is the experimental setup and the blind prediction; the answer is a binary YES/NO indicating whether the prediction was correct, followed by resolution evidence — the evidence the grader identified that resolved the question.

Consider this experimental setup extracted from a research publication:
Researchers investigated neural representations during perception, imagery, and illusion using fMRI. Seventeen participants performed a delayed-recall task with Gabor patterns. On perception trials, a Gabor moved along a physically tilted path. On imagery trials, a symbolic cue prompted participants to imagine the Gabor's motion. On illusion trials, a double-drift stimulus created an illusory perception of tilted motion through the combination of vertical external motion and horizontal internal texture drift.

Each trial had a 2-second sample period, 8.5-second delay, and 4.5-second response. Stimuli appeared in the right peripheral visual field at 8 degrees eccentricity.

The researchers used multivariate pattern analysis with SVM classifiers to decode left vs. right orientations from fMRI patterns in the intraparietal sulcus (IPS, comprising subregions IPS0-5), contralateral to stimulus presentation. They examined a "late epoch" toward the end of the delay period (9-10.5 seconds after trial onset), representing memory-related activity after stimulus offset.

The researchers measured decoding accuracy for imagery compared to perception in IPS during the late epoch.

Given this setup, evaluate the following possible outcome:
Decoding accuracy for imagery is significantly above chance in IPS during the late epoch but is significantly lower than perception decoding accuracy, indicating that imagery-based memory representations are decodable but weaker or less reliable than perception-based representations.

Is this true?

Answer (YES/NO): NO